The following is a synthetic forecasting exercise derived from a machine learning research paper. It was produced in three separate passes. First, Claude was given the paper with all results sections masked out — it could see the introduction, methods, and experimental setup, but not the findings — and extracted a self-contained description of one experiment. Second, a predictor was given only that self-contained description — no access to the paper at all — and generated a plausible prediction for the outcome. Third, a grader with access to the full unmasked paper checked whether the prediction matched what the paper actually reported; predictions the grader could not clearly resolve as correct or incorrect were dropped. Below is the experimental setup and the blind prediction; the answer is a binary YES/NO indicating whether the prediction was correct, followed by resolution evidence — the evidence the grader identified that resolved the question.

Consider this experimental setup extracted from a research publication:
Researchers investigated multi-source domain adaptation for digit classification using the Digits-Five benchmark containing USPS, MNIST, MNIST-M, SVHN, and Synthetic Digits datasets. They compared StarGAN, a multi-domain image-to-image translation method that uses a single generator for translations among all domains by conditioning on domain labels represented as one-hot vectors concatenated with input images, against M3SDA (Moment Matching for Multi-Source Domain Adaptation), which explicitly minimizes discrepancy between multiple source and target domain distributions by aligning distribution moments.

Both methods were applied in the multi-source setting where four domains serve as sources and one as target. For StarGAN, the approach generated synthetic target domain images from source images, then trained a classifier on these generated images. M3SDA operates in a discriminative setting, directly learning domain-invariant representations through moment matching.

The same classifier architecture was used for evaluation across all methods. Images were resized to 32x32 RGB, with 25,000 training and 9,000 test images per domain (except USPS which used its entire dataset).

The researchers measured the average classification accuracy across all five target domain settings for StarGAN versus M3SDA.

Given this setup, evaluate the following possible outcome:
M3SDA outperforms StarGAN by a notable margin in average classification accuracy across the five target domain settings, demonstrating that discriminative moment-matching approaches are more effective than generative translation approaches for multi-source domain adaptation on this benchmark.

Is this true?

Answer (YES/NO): NO